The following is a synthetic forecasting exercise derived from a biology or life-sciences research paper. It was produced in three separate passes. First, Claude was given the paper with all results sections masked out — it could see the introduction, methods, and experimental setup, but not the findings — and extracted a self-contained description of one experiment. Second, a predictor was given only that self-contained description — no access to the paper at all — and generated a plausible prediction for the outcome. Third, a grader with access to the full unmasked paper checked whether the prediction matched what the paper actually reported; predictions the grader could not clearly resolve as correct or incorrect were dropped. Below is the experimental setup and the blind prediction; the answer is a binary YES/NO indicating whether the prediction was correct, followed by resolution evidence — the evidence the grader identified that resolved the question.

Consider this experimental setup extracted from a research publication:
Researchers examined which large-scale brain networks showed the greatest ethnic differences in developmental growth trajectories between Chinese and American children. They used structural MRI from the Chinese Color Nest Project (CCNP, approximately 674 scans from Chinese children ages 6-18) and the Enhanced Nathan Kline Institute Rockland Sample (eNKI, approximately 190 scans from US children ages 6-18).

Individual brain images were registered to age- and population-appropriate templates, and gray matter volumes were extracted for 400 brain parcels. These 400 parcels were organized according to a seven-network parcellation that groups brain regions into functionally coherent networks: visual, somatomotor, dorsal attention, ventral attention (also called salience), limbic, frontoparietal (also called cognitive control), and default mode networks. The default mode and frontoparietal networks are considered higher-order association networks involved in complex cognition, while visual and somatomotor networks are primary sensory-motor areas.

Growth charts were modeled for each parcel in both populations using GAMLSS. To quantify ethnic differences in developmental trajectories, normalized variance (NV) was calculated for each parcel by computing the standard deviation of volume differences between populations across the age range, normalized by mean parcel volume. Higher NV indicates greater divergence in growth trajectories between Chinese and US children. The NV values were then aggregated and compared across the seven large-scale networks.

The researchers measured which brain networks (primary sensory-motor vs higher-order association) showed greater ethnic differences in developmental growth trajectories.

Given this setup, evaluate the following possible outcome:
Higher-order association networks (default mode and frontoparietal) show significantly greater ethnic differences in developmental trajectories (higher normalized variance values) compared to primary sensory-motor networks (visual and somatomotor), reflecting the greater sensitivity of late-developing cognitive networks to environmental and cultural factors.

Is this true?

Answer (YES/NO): YES